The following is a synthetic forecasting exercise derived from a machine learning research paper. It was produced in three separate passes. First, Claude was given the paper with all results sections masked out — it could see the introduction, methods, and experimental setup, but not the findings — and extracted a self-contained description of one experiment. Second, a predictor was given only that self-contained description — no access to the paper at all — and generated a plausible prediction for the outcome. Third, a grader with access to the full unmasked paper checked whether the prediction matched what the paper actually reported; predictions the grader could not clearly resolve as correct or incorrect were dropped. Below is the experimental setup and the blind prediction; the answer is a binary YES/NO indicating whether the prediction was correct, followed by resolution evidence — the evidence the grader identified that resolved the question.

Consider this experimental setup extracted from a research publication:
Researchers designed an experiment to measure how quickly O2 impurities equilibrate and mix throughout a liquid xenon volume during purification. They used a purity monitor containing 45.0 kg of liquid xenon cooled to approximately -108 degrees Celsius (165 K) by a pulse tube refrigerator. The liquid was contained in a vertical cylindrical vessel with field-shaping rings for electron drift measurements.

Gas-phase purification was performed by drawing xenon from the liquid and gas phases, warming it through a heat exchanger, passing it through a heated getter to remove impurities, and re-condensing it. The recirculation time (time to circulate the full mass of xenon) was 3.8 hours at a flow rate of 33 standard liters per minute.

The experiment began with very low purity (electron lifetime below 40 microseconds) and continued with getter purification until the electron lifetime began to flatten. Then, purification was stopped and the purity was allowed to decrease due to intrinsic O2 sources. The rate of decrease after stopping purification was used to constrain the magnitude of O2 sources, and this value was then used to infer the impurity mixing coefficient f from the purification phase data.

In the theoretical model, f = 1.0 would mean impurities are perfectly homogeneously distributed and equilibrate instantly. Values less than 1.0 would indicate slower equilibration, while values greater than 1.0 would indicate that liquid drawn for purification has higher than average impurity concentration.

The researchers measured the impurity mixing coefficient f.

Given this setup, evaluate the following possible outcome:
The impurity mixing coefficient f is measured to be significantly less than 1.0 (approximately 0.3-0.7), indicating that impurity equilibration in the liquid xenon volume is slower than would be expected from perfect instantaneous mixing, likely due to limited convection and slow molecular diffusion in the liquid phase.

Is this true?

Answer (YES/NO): NO